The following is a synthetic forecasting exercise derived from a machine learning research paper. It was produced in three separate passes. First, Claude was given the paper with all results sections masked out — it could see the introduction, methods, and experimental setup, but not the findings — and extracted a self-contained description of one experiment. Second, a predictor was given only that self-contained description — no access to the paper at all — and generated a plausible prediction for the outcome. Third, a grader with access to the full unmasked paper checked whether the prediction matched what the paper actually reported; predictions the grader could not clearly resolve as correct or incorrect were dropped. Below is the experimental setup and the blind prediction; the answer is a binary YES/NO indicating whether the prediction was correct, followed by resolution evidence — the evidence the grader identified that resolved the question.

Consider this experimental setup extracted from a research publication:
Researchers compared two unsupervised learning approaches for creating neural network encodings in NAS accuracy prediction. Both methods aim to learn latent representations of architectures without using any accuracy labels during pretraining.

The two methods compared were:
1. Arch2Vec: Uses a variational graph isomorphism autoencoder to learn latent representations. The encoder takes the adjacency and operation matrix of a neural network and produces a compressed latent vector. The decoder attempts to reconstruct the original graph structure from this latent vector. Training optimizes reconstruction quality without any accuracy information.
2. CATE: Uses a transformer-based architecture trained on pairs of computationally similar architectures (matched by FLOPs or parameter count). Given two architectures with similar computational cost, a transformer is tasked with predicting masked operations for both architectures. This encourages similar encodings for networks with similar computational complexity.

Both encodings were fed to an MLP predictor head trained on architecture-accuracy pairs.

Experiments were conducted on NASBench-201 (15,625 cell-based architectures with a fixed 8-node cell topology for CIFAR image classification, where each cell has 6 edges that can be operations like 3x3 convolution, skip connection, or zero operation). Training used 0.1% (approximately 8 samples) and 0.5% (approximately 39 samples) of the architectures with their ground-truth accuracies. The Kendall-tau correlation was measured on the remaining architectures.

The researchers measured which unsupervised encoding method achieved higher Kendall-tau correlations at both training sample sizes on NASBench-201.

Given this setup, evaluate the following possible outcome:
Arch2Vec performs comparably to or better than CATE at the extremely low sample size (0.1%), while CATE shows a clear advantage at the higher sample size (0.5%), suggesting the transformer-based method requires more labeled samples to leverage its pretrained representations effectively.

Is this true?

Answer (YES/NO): NO